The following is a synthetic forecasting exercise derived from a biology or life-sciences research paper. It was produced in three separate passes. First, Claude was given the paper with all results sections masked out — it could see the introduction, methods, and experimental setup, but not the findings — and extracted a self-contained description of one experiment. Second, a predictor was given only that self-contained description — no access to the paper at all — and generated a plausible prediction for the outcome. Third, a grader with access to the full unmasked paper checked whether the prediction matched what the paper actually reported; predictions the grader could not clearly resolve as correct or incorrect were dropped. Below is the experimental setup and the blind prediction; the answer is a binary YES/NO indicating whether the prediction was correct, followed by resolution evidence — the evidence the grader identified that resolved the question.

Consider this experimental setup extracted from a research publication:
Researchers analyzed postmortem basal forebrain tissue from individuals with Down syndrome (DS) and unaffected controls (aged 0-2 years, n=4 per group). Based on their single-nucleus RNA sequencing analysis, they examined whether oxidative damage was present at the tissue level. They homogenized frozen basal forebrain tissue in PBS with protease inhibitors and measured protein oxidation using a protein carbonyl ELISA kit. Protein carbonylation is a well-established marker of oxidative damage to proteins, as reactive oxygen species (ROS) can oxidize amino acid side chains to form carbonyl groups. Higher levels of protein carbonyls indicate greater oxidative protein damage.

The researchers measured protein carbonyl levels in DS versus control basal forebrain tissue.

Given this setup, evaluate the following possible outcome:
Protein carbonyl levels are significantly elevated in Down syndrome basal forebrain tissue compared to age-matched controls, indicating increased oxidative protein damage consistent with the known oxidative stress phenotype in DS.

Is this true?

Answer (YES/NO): NO